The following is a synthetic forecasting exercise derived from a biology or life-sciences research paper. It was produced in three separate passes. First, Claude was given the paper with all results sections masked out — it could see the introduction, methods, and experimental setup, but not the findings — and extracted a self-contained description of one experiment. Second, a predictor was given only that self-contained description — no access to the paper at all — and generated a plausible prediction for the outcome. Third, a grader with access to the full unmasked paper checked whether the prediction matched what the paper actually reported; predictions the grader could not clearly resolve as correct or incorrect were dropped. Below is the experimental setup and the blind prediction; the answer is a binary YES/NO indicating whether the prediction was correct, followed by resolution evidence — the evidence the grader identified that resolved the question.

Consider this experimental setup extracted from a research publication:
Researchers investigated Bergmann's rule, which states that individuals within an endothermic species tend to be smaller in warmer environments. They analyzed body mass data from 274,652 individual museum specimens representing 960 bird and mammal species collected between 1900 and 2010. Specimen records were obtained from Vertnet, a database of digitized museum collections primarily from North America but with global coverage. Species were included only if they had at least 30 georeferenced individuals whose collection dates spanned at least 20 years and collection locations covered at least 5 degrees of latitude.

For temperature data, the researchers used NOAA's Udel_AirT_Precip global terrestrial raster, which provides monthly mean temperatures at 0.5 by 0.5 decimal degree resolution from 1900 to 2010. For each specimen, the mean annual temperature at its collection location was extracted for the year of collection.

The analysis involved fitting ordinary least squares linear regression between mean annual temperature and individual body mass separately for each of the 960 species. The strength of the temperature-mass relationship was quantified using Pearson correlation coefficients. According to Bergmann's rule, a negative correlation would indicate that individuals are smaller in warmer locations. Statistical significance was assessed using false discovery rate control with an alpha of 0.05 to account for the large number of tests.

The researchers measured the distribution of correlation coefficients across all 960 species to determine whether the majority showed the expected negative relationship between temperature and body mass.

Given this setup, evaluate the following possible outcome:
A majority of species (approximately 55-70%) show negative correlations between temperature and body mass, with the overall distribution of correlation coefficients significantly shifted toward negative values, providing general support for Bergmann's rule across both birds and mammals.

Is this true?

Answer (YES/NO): NO